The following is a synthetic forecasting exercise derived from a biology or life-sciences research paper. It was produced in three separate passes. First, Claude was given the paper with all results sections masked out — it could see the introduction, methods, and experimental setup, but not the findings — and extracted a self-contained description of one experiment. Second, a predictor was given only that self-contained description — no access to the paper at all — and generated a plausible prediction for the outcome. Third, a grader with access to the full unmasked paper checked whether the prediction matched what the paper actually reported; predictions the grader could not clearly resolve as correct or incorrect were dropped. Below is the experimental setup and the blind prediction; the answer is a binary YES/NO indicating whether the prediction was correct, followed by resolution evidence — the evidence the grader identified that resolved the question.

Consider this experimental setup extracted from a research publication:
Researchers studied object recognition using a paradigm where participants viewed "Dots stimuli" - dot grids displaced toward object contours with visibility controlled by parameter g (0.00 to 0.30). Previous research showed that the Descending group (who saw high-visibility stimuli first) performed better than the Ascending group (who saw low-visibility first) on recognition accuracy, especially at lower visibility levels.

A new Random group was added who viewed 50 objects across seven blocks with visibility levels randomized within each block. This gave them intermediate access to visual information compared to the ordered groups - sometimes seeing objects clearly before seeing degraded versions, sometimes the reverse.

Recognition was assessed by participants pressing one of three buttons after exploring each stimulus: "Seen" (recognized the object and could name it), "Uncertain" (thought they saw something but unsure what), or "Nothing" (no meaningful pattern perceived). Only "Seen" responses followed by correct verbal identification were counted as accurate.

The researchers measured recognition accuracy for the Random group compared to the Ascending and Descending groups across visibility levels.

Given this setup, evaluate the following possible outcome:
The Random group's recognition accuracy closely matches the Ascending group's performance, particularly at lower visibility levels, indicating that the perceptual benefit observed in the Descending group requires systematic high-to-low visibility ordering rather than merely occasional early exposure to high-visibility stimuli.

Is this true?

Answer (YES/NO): YES